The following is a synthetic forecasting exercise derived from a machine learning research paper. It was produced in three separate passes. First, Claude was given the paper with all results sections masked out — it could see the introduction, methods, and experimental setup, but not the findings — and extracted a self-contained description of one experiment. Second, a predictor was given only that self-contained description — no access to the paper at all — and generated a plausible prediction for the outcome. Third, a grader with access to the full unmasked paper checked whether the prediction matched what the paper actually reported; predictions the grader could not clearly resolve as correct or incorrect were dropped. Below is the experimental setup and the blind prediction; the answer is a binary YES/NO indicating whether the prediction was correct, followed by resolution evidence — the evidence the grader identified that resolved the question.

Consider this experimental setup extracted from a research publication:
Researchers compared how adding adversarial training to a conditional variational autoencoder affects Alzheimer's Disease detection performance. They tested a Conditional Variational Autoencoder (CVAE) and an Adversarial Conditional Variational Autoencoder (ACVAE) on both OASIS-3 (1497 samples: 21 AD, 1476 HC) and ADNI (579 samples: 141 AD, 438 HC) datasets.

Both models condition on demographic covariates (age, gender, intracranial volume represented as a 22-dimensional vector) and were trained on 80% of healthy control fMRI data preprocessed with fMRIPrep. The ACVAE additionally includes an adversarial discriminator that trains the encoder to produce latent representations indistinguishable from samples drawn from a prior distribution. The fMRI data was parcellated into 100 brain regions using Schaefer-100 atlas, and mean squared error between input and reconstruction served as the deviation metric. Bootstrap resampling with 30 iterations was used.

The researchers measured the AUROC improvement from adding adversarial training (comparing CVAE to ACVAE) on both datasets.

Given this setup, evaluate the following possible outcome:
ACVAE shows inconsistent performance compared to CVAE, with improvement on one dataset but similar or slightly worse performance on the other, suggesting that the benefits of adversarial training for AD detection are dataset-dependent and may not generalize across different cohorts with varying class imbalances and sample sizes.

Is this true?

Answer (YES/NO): NO